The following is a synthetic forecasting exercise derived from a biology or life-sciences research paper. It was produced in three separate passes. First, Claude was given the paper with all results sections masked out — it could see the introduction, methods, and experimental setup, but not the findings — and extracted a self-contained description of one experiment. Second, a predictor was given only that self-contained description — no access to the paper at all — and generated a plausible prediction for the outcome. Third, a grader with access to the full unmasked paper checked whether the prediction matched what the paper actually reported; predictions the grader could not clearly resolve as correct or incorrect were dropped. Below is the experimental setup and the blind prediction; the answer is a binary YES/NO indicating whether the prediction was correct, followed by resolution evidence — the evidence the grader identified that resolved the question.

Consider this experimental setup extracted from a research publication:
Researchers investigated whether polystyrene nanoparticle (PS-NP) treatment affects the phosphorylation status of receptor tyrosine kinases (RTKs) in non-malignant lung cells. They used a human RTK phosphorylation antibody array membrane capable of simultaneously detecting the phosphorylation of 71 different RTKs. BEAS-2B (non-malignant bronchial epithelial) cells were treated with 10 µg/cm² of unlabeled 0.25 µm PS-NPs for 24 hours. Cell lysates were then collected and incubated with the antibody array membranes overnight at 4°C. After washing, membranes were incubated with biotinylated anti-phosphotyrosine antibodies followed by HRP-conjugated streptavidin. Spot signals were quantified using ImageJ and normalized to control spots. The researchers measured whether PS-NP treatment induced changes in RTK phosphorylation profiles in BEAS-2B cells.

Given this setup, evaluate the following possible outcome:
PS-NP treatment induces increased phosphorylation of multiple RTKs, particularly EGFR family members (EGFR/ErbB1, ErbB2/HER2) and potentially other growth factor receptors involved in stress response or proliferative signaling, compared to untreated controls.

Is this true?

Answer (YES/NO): YES